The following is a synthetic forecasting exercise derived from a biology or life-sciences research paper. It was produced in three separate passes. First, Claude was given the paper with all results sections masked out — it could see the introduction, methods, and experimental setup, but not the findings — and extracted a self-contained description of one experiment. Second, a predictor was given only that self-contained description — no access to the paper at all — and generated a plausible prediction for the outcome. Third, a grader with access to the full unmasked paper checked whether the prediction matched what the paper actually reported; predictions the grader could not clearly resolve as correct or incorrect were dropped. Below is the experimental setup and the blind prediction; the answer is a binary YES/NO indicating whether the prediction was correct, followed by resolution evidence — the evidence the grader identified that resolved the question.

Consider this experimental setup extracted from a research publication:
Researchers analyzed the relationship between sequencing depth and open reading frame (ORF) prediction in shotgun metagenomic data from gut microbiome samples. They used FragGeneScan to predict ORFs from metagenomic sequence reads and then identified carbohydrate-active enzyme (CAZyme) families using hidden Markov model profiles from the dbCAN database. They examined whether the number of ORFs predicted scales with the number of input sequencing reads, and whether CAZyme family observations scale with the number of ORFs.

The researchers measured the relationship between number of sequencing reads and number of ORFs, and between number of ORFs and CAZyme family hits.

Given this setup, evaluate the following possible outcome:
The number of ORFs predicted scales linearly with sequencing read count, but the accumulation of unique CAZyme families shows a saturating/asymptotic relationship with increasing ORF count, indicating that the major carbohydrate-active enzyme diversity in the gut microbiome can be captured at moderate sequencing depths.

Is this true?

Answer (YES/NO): YES